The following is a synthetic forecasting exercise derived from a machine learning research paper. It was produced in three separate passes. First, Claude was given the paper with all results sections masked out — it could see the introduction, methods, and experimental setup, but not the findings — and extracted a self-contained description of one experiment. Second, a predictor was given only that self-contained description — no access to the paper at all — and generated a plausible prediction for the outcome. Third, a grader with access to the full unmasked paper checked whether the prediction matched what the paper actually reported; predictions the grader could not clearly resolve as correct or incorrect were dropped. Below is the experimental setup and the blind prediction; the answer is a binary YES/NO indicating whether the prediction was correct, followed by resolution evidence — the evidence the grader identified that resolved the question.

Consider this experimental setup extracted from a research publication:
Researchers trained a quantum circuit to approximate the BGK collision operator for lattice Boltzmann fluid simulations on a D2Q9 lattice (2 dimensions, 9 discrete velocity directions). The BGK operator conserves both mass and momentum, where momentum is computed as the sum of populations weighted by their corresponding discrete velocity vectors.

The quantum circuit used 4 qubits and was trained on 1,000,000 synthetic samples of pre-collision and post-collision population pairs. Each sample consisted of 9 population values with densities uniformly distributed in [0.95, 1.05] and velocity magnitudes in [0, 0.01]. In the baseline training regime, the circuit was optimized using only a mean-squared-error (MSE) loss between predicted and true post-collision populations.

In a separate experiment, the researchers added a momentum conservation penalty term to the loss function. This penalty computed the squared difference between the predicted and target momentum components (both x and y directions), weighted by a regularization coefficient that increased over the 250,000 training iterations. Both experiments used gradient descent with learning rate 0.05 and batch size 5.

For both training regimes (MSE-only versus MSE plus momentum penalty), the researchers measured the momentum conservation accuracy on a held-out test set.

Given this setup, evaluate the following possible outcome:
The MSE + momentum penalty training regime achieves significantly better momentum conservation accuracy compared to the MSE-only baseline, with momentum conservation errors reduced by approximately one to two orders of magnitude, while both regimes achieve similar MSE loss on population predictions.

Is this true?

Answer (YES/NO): NO